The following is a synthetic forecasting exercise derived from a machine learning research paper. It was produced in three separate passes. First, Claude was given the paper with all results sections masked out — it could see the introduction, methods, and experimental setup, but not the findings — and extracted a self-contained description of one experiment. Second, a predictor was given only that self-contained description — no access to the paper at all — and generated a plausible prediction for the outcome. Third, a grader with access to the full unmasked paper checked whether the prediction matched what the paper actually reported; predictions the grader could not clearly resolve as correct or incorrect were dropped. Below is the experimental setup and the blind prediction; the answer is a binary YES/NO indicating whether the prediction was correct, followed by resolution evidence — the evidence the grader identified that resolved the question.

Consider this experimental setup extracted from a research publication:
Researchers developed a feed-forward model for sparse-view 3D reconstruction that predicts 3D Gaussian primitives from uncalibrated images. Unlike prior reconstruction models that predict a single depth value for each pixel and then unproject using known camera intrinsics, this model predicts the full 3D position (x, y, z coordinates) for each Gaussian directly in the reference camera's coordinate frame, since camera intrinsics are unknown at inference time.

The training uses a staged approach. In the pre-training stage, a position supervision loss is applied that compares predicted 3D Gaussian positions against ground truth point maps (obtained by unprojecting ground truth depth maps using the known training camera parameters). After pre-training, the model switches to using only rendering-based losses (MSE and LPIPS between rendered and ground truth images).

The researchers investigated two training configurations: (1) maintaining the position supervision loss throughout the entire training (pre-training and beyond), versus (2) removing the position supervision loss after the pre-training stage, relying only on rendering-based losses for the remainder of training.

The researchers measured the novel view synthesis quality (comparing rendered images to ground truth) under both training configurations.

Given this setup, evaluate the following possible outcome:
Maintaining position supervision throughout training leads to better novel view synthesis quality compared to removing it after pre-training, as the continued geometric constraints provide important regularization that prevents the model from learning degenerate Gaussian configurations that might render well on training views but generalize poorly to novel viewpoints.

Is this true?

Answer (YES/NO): NO